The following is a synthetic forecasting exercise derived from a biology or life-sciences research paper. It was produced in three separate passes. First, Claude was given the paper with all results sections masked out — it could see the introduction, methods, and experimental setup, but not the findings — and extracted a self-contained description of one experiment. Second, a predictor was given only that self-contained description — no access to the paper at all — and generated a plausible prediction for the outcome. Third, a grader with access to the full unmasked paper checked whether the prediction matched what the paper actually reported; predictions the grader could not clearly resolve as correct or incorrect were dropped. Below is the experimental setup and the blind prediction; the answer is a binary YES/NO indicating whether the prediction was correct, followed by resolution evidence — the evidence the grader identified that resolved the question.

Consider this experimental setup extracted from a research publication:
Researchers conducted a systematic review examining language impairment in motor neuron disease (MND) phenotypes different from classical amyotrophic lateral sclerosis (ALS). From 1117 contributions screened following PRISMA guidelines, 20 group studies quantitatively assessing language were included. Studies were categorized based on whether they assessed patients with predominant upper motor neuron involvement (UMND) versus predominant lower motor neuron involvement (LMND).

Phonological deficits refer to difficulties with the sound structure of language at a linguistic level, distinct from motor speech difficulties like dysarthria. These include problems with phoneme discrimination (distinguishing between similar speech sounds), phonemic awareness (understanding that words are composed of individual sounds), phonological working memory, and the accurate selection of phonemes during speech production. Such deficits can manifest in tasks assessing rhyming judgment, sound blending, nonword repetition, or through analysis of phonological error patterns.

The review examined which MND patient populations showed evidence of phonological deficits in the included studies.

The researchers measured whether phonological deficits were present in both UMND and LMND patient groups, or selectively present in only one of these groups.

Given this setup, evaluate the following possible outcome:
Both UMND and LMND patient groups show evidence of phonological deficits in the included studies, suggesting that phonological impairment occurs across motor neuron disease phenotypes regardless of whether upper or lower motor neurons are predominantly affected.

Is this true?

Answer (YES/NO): NO